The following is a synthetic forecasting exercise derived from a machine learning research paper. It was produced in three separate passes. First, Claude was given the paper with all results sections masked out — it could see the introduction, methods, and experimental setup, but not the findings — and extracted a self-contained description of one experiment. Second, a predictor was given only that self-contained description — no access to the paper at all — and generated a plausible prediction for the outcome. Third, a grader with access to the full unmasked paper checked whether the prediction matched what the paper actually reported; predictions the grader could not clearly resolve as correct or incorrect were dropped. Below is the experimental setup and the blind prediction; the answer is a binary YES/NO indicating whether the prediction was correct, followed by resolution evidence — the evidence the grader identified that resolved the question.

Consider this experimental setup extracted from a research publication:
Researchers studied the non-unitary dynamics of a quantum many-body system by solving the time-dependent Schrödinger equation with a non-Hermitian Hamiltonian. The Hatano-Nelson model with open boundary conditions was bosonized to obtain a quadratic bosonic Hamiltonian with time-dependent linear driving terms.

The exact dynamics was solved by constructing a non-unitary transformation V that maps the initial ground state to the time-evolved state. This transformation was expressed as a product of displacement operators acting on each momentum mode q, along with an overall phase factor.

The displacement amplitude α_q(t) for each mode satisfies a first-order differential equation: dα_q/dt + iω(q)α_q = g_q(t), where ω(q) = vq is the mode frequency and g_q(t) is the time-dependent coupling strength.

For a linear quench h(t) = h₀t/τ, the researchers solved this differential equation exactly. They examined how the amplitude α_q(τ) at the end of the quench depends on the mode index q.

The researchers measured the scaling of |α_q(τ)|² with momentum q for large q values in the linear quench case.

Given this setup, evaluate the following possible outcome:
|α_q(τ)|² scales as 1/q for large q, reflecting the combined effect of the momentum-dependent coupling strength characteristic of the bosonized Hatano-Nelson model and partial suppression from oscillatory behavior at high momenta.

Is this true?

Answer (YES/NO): NO